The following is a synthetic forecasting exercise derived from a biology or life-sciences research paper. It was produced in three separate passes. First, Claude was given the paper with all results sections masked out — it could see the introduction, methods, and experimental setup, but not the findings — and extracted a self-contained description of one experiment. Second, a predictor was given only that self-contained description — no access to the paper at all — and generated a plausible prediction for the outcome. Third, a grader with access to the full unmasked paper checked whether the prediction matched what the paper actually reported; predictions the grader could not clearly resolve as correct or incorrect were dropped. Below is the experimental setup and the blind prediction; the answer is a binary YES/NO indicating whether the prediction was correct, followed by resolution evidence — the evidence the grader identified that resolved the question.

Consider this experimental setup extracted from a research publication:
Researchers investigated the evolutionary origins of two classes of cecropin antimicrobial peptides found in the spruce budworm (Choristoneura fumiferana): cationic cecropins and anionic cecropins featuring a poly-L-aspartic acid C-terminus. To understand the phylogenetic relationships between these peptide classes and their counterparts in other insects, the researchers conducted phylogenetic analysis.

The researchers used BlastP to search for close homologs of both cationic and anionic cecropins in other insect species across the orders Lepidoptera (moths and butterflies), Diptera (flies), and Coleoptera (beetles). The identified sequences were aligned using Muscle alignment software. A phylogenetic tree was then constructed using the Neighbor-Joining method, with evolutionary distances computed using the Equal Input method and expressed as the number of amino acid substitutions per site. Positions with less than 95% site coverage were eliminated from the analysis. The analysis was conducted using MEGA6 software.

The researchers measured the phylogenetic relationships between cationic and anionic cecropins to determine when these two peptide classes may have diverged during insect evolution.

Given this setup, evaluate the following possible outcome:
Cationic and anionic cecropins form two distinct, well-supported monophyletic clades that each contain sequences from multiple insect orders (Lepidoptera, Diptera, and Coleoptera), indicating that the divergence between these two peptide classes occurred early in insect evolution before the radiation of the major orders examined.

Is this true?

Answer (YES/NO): NO